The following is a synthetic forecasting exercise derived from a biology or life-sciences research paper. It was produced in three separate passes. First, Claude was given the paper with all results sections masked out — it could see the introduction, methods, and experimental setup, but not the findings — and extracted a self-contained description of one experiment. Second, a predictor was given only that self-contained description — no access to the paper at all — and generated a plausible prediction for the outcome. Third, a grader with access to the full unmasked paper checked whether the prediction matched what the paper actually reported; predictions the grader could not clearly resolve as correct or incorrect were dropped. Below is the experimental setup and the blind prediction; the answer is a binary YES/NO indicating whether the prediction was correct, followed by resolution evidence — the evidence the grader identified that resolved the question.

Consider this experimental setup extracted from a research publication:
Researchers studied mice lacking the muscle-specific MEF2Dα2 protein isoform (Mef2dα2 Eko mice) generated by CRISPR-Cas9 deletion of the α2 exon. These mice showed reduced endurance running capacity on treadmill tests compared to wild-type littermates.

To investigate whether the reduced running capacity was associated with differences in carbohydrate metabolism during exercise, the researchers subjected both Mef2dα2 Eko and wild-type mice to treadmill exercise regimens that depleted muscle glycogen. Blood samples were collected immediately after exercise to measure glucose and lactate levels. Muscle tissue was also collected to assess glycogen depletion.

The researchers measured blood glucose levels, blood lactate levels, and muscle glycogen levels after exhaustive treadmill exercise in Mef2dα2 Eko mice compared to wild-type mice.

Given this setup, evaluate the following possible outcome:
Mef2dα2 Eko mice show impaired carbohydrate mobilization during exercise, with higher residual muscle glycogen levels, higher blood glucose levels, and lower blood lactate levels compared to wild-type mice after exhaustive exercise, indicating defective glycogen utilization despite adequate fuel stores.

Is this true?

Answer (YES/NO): NO